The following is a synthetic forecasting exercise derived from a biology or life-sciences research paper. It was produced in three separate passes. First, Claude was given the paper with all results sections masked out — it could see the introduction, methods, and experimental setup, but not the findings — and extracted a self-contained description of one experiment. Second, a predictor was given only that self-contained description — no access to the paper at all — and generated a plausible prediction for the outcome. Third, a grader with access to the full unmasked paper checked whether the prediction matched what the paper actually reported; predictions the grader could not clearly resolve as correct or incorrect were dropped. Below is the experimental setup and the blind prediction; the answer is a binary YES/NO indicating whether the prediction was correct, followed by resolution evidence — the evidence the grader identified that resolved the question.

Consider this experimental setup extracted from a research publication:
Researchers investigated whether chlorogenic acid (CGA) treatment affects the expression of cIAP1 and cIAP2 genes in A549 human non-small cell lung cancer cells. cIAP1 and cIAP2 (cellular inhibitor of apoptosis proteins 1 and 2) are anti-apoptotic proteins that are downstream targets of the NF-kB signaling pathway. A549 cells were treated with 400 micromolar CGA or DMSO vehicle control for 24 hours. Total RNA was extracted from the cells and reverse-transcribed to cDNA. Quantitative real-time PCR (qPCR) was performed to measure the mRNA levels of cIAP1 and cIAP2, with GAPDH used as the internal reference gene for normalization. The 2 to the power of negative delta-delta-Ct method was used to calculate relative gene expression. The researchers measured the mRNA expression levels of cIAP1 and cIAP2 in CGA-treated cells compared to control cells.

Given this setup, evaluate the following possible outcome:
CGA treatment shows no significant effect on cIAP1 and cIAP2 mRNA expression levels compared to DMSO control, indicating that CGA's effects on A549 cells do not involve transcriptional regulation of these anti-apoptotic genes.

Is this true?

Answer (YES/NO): NO